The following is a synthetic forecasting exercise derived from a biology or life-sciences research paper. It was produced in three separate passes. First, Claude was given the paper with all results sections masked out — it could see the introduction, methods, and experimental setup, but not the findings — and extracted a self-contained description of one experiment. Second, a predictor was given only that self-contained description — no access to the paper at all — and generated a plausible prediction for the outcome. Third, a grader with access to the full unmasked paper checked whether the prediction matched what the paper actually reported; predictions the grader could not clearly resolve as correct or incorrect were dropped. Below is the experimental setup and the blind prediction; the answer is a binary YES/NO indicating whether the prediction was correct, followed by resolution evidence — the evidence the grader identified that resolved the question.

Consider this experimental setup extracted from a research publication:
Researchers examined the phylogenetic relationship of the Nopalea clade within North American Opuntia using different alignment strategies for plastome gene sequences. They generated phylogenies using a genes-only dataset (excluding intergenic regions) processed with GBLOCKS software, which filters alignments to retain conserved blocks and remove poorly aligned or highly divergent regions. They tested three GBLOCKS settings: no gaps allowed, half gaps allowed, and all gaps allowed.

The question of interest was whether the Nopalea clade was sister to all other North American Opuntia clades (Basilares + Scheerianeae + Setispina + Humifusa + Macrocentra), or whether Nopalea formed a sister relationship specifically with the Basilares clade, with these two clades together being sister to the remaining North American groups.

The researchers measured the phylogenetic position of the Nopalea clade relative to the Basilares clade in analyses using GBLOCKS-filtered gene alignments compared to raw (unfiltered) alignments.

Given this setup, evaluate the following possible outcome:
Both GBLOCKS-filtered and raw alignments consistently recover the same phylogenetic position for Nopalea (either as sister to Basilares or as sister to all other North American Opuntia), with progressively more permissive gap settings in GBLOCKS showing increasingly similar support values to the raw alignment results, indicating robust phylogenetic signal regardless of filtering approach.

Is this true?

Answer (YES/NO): NO